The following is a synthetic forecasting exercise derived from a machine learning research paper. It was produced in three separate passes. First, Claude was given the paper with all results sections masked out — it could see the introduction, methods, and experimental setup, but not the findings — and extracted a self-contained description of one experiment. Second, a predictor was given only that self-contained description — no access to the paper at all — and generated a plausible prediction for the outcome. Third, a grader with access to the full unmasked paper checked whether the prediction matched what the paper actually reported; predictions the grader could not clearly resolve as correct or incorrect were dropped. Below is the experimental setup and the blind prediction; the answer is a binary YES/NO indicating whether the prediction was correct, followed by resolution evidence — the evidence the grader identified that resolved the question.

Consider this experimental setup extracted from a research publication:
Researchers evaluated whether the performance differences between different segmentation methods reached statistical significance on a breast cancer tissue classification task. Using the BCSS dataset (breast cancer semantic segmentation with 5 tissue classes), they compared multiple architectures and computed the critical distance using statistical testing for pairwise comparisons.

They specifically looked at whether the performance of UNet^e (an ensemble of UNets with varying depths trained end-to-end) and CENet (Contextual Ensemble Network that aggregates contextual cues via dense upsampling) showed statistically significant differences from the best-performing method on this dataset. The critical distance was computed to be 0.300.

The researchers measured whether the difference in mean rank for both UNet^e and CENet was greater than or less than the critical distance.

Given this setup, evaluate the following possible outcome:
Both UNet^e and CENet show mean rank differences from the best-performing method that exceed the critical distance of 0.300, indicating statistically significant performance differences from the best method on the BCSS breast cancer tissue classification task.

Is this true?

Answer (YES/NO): NO